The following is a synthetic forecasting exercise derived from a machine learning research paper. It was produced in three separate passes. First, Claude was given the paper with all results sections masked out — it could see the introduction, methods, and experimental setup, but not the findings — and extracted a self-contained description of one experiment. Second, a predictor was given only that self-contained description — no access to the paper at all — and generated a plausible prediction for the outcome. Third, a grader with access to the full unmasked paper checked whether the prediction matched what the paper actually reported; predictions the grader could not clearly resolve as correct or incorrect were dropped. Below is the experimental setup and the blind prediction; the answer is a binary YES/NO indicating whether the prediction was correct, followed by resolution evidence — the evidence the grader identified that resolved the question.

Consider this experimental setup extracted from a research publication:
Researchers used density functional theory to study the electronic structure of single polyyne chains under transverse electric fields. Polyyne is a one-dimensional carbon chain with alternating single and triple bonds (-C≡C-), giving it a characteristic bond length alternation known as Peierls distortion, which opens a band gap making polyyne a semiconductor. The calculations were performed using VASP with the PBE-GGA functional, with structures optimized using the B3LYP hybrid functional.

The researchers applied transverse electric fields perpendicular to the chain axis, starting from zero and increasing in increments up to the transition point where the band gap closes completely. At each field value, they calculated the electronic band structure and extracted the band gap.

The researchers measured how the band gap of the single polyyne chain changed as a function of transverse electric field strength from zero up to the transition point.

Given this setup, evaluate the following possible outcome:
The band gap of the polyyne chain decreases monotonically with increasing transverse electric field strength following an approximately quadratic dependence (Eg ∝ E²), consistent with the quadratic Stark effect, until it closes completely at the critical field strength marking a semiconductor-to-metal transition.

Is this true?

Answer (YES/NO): NO